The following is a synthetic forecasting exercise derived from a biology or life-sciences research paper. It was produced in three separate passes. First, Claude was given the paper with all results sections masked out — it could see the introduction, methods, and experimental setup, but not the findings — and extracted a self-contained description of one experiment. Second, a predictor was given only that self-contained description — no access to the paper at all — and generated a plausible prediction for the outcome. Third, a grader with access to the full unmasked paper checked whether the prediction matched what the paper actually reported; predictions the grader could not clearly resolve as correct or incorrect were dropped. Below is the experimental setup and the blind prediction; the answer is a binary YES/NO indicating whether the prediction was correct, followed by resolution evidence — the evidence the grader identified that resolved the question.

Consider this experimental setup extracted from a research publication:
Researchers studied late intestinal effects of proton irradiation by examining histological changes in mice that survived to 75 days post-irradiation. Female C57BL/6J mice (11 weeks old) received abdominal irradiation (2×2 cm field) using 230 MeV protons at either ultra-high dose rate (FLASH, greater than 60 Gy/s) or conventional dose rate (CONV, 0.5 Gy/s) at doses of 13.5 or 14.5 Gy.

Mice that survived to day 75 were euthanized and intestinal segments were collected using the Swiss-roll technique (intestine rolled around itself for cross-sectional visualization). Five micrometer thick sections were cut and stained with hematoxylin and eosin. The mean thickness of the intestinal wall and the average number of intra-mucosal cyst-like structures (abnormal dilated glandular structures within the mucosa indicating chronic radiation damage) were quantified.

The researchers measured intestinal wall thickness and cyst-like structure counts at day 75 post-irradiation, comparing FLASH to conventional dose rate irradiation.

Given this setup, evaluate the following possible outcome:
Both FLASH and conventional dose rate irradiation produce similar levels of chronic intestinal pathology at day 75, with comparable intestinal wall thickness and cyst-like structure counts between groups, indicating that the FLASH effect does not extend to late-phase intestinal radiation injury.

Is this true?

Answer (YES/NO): YES